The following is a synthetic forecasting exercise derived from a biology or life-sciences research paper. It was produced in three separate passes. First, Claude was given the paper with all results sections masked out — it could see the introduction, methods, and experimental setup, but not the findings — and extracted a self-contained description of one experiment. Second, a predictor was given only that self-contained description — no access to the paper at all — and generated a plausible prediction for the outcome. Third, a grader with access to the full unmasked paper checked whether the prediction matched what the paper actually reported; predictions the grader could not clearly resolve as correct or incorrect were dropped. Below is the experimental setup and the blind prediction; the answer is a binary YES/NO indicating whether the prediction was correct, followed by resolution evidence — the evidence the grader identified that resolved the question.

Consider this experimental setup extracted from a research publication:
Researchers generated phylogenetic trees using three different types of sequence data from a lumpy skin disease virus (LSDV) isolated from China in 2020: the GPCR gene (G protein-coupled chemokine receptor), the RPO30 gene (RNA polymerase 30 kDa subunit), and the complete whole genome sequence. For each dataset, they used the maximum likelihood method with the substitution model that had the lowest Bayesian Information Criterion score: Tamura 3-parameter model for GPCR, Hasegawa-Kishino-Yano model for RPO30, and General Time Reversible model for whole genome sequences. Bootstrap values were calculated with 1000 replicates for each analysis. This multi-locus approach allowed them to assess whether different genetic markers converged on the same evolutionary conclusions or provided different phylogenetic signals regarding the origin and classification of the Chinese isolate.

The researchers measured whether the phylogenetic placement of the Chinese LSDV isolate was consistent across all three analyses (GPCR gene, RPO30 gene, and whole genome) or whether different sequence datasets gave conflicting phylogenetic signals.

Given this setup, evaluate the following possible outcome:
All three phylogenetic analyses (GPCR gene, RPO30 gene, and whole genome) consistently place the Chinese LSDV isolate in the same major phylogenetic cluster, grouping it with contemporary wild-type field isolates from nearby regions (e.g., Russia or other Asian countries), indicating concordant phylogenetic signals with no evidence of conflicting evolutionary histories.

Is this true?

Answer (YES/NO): NO